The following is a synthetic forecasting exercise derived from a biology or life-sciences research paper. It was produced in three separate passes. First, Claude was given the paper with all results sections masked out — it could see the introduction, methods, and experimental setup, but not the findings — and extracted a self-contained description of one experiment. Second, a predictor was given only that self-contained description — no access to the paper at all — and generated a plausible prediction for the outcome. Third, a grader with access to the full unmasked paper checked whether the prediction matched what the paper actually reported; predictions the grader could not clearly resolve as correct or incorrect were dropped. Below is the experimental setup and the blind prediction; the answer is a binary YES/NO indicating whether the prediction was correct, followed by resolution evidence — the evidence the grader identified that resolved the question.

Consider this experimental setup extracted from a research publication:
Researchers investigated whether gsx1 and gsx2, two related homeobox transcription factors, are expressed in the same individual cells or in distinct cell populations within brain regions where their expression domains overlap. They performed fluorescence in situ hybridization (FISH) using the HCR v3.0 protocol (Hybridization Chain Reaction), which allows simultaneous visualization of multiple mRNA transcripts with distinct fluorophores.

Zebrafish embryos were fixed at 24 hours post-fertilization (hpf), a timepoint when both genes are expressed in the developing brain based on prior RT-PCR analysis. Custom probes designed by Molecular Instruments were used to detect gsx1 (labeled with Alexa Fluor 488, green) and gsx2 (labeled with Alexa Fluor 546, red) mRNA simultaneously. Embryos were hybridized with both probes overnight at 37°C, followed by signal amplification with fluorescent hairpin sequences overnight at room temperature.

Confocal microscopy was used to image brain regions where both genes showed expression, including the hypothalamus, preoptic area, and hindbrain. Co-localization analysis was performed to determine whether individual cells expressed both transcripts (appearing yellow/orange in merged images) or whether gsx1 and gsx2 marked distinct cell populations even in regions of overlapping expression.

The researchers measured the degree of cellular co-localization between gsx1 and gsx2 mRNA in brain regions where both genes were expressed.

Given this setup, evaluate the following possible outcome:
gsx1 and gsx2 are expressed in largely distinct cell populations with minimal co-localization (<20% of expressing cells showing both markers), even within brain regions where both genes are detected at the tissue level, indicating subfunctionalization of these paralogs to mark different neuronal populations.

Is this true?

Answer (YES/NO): YES